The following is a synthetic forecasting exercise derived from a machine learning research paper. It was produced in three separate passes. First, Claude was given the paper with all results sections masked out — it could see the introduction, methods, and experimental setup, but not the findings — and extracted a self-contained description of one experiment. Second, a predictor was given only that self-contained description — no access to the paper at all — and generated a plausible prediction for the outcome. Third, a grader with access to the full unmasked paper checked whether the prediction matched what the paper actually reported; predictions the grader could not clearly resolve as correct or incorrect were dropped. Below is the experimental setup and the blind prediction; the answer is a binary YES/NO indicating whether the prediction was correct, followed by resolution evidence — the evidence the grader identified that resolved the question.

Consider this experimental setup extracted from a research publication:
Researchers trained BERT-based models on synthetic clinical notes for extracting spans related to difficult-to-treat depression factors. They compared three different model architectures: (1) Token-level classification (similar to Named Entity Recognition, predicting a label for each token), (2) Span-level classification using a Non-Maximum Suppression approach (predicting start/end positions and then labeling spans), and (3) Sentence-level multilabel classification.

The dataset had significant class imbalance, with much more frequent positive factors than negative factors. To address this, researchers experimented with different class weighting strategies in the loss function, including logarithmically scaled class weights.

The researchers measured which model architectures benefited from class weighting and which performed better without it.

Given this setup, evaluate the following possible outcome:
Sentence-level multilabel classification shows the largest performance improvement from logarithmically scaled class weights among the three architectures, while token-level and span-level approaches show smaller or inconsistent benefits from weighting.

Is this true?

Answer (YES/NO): NO